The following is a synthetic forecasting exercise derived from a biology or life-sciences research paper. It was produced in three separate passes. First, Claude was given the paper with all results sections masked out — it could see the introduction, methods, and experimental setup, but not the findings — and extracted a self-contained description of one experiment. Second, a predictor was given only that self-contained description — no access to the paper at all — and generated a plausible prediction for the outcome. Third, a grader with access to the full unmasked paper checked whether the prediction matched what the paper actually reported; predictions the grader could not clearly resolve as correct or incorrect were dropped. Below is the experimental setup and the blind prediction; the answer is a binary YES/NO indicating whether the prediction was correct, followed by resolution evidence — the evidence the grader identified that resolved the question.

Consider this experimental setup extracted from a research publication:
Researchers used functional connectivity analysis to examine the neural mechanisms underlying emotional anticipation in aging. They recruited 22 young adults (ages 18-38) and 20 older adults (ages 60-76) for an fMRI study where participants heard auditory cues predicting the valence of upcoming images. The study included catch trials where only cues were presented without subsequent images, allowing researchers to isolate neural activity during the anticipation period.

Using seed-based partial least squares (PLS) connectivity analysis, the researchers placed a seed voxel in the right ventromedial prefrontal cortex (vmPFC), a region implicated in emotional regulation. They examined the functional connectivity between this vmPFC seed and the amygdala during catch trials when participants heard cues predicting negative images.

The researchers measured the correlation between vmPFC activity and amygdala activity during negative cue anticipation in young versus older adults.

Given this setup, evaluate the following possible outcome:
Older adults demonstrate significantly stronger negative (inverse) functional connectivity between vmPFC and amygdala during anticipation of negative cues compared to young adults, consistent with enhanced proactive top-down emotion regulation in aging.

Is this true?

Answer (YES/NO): YES